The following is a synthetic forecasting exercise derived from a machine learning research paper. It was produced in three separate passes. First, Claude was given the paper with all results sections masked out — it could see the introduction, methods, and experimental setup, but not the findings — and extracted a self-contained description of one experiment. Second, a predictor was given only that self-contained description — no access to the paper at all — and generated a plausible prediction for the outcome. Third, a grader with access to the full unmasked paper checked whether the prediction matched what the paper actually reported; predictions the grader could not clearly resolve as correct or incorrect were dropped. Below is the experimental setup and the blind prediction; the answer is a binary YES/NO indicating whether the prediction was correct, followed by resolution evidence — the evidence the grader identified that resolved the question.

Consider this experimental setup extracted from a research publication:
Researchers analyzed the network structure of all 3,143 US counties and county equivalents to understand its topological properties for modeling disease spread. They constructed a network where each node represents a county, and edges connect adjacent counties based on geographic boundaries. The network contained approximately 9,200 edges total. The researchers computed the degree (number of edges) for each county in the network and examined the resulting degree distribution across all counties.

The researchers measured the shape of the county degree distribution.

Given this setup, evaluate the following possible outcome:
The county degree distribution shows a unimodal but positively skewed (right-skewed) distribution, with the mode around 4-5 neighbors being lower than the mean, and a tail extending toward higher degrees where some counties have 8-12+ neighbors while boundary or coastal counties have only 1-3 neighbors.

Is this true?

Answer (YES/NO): NO